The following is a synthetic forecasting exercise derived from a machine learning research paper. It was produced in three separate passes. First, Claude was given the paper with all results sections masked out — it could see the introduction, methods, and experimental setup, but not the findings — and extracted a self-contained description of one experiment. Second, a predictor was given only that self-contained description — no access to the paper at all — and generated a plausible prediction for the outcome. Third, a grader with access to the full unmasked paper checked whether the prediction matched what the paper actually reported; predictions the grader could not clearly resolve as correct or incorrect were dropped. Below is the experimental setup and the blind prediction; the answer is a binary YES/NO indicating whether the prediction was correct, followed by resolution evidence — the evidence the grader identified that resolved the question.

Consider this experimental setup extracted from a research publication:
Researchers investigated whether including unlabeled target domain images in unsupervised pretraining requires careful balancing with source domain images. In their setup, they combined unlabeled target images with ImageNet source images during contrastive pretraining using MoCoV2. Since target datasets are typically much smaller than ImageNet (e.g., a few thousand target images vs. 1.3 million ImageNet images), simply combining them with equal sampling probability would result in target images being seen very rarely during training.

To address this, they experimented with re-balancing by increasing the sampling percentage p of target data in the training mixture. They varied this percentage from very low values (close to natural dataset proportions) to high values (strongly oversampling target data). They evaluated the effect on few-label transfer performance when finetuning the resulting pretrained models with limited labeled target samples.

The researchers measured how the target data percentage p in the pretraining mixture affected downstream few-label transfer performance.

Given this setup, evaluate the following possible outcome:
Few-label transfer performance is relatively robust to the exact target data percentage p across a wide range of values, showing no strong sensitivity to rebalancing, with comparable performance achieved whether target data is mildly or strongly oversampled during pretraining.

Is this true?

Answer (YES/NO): NO